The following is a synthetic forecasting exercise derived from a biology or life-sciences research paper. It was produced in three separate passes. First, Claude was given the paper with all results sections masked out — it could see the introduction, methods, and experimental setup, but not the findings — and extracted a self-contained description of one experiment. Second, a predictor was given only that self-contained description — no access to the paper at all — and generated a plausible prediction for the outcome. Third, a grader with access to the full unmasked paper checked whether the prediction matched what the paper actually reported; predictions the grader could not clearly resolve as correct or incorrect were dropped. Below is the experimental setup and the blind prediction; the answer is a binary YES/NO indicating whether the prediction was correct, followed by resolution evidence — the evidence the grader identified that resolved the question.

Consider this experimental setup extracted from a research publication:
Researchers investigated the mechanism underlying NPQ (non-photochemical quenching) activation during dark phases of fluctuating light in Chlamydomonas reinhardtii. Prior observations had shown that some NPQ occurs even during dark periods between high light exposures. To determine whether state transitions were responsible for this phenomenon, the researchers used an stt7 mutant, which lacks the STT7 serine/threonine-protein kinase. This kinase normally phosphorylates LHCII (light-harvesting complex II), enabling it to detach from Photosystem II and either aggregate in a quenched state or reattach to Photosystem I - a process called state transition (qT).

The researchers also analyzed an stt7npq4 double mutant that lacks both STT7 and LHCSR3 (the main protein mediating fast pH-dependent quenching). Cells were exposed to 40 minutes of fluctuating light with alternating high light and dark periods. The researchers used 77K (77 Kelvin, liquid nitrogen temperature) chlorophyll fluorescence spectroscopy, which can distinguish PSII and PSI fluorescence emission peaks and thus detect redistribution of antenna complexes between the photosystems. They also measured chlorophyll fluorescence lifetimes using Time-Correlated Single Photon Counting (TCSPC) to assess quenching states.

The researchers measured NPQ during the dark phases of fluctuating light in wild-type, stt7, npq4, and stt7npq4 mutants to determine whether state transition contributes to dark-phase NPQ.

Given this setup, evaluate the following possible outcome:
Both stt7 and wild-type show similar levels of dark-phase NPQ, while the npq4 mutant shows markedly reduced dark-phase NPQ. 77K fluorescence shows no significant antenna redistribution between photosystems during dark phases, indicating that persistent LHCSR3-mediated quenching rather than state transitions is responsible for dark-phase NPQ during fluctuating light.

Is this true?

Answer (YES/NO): NO